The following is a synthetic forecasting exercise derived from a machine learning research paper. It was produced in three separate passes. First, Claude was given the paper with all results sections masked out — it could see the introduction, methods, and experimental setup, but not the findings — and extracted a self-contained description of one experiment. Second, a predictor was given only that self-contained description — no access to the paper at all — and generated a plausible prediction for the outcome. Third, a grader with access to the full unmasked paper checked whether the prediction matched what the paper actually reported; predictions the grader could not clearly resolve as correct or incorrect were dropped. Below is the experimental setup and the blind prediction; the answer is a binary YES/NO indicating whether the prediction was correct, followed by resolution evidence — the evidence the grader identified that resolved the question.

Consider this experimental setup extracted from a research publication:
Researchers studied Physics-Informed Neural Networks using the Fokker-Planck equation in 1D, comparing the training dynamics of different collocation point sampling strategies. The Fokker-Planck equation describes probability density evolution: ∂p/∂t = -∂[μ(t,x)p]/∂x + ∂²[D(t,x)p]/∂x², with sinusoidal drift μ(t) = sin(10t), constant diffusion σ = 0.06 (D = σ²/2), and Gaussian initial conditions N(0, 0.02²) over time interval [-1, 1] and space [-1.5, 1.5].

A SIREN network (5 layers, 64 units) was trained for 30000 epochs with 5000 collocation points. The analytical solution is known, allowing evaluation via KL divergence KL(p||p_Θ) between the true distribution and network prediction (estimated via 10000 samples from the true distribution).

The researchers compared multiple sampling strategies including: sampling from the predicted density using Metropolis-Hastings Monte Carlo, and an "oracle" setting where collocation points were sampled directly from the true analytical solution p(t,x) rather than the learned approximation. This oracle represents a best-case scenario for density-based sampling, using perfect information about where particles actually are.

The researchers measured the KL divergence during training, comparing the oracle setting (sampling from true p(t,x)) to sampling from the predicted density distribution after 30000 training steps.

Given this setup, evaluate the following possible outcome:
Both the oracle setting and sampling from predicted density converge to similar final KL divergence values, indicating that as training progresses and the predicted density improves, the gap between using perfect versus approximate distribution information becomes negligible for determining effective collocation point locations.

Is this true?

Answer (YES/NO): NO